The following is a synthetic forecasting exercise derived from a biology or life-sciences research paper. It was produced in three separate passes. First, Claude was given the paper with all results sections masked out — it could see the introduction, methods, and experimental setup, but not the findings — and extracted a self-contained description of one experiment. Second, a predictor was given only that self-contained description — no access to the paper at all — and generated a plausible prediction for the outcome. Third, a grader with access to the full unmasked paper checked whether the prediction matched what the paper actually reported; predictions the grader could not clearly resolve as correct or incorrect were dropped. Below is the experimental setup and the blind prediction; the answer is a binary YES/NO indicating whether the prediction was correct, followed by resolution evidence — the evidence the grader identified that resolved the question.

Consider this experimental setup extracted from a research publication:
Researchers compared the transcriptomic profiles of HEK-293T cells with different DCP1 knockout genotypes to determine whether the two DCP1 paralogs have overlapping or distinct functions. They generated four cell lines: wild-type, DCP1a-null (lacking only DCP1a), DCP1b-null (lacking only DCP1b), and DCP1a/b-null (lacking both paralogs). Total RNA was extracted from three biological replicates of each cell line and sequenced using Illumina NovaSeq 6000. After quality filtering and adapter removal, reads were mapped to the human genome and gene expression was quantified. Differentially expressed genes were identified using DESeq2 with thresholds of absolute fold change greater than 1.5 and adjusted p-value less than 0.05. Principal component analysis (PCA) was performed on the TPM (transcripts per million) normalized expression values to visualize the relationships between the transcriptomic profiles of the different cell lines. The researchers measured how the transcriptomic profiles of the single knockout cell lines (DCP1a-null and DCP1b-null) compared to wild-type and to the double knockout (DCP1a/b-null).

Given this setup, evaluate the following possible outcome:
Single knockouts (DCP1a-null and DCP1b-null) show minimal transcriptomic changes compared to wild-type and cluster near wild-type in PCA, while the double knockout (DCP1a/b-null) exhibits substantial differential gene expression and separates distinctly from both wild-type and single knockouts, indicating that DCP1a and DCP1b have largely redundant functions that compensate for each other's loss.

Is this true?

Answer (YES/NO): NO